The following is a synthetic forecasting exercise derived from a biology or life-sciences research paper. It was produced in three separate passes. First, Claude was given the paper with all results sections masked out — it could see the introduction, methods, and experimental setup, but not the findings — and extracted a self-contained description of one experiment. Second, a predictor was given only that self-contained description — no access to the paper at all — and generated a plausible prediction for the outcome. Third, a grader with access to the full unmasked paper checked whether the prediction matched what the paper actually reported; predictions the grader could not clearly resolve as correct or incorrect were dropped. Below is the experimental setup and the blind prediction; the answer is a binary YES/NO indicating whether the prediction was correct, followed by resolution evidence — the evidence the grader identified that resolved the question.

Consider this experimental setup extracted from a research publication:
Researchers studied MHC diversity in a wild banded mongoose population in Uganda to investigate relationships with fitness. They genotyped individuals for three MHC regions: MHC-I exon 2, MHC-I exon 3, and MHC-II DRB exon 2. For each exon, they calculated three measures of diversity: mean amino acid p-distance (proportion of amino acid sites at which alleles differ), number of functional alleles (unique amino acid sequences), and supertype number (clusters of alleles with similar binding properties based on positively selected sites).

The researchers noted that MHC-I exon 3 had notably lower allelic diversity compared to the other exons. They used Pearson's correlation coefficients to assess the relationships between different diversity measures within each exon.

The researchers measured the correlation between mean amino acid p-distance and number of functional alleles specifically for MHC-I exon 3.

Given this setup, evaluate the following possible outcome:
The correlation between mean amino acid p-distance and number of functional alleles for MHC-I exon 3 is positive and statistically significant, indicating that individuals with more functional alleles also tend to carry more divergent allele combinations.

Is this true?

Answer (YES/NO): YES